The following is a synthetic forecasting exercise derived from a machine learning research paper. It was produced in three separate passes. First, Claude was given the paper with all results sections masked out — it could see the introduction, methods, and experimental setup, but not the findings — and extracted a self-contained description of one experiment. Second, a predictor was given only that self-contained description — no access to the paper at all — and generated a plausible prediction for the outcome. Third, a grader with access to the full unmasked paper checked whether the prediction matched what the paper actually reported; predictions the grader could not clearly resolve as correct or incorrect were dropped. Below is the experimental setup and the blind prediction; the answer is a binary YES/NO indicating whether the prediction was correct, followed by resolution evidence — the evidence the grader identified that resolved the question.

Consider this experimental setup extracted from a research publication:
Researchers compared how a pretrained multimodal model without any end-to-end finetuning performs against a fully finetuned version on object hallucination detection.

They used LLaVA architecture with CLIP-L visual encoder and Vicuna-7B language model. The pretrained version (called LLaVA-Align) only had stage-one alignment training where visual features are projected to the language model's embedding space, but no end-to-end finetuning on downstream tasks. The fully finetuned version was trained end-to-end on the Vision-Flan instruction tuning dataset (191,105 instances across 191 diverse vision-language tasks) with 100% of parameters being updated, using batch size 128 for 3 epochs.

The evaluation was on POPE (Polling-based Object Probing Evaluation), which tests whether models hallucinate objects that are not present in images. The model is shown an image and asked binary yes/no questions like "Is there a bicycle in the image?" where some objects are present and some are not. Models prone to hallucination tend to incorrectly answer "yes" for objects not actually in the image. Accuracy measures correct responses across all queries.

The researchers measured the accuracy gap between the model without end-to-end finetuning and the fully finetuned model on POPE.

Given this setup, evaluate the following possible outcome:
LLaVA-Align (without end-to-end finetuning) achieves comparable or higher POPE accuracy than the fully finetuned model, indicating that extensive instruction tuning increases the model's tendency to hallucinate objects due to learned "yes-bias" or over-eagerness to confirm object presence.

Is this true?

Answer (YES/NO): NO